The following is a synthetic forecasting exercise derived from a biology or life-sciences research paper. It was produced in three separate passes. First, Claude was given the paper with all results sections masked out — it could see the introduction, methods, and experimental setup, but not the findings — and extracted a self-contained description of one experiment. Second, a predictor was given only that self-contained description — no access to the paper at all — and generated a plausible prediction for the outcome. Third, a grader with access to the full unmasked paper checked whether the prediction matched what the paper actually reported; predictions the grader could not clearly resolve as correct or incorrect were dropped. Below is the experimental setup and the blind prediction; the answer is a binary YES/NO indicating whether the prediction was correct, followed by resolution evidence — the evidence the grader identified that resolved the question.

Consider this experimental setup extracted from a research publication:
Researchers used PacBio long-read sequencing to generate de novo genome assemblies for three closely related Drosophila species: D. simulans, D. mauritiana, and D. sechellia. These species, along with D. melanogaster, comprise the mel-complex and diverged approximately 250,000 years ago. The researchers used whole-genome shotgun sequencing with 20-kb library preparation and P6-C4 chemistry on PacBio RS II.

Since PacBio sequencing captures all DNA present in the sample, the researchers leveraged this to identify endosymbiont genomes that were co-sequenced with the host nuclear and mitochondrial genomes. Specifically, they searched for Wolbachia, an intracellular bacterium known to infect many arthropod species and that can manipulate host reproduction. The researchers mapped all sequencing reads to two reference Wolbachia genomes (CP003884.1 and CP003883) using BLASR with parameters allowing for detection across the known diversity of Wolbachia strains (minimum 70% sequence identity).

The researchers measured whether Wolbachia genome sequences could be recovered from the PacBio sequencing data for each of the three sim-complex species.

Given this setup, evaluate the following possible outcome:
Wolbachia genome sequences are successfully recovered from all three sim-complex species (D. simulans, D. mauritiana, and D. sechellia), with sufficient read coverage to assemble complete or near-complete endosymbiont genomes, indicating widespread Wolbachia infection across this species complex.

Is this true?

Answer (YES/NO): NO